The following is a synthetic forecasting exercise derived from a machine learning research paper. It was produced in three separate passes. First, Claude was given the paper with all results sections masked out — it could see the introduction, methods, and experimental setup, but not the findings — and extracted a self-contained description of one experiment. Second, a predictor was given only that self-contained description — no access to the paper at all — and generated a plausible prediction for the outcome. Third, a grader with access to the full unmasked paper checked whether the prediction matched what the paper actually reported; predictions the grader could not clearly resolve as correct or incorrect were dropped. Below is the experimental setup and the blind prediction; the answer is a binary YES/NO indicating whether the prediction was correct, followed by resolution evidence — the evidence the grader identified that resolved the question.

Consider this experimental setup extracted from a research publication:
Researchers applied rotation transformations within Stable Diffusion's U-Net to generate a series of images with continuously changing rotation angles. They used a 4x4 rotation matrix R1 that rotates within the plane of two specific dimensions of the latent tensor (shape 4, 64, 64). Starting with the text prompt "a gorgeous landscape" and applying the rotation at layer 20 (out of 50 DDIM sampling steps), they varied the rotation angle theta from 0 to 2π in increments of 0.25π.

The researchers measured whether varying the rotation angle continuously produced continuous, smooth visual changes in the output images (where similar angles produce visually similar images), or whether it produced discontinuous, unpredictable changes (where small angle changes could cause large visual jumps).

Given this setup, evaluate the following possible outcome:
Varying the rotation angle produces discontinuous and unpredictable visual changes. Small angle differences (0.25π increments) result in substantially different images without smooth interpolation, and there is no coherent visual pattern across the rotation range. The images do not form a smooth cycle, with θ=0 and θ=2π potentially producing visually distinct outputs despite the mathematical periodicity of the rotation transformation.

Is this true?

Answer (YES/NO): NO